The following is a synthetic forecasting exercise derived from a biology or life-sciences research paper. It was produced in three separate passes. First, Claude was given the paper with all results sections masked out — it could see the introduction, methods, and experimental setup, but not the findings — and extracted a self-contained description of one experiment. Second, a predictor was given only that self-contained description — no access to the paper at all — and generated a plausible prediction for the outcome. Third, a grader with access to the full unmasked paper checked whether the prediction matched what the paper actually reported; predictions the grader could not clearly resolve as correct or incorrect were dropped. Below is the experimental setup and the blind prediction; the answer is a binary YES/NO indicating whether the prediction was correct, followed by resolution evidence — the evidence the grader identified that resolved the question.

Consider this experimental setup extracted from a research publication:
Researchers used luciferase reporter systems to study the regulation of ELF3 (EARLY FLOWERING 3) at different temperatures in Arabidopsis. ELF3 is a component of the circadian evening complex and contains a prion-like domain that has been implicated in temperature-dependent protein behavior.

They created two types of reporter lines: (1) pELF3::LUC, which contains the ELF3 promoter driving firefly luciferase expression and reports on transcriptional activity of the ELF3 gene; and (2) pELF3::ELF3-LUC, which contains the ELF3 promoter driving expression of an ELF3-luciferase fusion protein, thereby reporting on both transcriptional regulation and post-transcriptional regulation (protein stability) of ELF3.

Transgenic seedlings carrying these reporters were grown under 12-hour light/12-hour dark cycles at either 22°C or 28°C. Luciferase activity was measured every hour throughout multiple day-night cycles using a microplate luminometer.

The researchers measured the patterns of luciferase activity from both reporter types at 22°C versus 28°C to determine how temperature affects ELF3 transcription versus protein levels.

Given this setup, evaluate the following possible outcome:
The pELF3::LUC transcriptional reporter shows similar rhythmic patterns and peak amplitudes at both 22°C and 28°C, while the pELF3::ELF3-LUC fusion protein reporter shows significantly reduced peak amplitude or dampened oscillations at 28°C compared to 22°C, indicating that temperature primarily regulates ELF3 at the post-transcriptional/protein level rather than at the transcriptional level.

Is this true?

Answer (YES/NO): NO